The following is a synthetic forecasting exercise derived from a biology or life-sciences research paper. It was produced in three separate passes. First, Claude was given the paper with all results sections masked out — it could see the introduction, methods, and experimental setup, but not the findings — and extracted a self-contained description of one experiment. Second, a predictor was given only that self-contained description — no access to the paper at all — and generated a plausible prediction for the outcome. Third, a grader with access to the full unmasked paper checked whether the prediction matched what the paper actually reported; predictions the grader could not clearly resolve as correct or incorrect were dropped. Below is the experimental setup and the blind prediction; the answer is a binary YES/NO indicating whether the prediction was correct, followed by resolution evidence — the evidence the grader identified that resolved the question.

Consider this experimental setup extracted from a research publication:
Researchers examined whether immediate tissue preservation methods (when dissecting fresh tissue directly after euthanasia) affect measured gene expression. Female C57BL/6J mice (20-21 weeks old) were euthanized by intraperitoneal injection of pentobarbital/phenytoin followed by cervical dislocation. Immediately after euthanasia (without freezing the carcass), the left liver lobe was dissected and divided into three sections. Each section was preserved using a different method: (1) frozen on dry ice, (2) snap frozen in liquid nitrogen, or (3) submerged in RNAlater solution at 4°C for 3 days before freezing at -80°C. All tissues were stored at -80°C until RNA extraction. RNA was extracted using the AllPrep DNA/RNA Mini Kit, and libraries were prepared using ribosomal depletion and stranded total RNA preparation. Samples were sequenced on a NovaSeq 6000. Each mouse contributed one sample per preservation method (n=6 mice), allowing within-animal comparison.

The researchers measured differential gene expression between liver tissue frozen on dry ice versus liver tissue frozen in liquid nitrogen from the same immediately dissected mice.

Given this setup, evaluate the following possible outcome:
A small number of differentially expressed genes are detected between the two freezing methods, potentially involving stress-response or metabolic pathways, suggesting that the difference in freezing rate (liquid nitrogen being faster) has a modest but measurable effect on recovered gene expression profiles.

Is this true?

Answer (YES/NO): NO